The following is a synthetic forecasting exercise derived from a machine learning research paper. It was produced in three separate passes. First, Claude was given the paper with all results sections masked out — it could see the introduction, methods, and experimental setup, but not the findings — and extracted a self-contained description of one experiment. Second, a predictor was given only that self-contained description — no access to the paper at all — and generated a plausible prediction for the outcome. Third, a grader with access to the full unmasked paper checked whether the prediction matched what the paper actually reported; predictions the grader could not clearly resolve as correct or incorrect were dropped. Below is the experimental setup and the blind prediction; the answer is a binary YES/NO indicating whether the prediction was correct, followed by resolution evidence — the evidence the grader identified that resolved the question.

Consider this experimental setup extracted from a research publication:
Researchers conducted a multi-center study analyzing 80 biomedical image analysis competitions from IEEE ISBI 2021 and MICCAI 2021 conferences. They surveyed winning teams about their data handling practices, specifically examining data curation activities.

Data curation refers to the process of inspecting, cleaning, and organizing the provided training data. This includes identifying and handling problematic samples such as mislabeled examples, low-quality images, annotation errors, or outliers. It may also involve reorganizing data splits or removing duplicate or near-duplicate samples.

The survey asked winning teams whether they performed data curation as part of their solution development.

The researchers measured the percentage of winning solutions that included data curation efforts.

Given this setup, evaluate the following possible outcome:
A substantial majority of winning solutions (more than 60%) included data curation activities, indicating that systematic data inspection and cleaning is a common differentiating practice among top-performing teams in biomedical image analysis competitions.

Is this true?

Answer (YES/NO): YES